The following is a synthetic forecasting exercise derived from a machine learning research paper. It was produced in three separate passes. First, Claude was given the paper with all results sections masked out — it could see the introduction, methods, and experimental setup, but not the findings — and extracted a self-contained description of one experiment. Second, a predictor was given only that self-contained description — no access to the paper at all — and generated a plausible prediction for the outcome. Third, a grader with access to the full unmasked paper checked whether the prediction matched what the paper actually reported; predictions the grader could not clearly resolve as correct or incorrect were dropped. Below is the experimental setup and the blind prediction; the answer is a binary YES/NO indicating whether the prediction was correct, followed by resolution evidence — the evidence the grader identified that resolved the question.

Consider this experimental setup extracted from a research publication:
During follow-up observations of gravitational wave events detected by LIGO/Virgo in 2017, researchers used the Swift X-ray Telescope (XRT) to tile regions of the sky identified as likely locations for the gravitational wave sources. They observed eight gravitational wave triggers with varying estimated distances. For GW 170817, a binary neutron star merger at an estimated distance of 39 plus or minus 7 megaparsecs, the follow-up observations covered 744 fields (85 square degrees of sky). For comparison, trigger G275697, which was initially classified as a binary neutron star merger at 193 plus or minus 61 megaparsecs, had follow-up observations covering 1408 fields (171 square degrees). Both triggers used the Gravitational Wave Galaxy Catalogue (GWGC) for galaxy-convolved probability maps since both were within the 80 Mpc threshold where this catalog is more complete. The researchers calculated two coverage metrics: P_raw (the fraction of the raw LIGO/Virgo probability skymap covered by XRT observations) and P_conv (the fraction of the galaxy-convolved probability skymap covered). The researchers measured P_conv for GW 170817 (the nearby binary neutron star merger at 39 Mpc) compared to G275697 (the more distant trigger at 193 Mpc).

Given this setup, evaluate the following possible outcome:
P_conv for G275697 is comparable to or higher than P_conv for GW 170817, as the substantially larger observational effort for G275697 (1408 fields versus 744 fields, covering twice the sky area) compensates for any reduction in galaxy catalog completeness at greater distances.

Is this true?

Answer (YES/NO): NO